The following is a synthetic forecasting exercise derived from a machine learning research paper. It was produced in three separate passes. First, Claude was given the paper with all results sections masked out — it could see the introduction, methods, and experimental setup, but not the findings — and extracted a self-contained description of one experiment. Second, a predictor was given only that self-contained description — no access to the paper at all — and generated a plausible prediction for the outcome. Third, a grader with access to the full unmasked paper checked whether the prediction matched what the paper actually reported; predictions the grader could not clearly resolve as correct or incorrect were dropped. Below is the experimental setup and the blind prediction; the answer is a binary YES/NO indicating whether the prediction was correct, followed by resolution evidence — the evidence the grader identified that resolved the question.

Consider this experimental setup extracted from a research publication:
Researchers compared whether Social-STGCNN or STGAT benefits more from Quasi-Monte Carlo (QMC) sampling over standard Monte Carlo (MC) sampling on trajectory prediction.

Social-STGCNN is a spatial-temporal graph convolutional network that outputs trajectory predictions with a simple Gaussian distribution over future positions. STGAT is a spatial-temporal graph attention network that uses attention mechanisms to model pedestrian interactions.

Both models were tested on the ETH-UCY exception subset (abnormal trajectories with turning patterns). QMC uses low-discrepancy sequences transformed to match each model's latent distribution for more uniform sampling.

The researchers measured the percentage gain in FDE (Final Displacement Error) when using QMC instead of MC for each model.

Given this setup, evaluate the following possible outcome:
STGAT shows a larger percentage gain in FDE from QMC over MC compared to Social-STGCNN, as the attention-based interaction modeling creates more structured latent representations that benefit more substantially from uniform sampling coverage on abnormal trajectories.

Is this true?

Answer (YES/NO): NO